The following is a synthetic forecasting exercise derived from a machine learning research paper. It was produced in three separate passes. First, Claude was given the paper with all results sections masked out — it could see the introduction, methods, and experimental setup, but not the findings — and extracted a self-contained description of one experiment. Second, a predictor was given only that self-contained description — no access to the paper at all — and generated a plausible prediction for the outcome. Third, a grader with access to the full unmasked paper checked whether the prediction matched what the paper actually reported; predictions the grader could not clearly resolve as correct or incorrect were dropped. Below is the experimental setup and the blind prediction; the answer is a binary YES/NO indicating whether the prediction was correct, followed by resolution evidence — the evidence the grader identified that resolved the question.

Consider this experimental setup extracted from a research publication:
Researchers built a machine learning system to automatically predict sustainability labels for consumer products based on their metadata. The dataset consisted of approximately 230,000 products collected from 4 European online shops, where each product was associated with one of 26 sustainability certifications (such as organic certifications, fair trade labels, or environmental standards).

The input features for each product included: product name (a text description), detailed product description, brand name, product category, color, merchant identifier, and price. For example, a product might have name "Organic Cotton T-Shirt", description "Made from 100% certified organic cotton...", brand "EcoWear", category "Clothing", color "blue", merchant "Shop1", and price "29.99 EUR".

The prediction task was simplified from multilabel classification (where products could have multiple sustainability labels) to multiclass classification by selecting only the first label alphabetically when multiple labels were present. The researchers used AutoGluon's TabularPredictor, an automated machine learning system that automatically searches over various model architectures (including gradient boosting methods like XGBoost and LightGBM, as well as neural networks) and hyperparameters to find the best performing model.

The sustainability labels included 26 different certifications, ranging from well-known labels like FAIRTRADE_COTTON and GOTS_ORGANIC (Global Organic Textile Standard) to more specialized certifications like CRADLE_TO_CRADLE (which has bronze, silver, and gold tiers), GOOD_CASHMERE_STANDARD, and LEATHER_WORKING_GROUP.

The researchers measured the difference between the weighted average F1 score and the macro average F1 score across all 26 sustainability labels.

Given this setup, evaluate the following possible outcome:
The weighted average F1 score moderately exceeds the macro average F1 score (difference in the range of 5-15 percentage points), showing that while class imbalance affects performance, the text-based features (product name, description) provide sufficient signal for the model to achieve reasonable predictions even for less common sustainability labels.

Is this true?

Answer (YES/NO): NO